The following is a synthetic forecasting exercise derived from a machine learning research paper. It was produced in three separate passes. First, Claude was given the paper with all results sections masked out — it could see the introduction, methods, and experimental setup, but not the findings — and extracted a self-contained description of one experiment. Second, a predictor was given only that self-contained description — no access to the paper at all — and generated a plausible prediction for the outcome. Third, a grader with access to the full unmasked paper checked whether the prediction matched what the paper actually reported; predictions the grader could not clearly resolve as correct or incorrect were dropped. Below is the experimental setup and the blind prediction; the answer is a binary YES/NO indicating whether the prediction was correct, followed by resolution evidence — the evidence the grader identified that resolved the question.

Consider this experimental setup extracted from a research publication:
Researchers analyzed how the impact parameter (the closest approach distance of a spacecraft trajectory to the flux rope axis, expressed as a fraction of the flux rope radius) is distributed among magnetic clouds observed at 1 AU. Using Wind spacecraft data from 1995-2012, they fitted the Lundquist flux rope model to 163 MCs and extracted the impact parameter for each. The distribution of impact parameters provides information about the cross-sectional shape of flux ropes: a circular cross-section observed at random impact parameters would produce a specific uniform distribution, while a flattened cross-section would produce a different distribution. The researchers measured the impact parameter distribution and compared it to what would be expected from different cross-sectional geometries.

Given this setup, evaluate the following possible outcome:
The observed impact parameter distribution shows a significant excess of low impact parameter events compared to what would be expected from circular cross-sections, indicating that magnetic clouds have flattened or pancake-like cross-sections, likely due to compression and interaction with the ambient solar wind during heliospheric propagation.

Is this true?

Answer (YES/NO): NO